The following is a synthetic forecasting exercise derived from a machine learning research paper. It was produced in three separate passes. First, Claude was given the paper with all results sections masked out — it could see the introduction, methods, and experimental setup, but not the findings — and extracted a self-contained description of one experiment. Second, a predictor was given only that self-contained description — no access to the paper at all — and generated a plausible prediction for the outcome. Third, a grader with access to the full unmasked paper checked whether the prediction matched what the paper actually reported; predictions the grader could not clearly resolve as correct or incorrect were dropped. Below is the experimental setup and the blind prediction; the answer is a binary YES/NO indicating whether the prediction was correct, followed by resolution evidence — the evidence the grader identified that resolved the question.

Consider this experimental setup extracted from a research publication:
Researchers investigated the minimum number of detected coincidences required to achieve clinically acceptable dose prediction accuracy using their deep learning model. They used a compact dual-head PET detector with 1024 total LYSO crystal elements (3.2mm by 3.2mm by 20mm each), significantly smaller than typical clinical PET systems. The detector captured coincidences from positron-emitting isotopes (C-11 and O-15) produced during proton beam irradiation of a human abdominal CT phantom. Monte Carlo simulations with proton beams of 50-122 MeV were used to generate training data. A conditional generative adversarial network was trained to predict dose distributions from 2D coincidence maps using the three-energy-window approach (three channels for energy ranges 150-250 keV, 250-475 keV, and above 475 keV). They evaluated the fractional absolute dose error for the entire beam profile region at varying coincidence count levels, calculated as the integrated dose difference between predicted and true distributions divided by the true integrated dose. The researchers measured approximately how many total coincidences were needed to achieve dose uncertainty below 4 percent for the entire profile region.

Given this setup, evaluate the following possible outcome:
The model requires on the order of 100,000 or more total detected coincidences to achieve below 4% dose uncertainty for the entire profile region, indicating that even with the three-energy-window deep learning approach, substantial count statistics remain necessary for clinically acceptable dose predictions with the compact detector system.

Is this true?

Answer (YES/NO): NO